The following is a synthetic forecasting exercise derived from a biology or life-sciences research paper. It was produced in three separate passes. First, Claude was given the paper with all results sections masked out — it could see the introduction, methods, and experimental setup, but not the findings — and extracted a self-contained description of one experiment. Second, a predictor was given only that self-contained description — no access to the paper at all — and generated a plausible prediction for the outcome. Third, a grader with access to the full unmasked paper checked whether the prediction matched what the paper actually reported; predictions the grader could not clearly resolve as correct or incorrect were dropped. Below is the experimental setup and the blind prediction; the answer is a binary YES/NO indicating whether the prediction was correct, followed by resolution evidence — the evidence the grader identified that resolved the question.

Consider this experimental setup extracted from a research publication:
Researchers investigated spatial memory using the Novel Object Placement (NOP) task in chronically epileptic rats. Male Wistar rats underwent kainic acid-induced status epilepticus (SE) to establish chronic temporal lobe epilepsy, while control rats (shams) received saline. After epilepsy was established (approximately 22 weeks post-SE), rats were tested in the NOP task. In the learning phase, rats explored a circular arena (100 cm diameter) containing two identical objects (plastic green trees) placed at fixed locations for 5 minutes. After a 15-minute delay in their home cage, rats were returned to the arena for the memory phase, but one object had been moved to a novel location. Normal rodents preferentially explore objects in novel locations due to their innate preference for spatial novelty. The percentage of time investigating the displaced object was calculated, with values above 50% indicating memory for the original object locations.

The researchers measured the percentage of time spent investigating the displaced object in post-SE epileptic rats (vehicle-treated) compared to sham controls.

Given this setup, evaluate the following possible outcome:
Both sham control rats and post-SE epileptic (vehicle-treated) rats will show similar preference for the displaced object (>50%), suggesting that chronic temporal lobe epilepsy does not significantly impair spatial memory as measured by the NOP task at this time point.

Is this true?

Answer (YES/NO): NO